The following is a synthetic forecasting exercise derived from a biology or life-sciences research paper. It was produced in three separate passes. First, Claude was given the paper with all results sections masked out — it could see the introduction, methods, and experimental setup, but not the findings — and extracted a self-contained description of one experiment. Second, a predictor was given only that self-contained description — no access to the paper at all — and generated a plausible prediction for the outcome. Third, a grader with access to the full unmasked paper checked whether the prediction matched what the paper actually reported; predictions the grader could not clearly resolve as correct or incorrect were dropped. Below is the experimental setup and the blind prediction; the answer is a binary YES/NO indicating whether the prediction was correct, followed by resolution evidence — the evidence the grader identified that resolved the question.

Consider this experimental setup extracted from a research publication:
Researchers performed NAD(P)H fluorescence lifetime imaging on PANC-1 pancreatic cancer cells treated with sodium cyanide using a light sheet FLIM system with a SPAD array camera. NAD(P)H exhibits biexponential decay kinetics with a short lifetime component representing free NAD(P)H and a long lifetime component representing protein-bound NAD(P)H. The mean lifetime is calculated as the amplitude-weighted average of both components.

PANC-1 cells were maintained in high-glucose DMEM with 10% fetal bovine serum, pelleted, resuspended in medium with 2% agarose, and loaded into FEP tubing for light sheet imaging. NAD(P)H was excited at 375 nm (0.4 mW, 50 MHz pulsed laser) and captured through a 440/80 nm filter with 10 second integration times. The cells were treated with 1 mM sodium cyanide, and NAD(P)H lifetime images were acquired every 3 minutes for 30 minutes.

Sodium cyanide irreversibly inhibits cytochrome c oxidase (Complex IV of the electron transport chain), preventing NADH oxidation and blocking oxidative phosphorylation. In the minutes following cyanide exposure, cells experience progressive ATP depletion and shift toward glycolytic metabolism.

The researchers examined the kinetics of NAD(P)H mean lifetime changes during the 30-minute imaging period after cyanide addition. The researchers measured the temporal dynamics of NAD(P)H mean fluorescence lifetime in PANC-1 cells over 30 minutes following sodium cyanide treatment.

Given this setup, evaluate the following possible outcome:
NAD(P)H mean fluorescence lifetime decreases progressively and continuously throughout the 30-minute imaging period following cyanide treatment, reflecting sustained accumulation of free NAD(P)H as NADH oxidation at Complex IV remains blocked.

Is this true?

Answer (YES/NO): NO